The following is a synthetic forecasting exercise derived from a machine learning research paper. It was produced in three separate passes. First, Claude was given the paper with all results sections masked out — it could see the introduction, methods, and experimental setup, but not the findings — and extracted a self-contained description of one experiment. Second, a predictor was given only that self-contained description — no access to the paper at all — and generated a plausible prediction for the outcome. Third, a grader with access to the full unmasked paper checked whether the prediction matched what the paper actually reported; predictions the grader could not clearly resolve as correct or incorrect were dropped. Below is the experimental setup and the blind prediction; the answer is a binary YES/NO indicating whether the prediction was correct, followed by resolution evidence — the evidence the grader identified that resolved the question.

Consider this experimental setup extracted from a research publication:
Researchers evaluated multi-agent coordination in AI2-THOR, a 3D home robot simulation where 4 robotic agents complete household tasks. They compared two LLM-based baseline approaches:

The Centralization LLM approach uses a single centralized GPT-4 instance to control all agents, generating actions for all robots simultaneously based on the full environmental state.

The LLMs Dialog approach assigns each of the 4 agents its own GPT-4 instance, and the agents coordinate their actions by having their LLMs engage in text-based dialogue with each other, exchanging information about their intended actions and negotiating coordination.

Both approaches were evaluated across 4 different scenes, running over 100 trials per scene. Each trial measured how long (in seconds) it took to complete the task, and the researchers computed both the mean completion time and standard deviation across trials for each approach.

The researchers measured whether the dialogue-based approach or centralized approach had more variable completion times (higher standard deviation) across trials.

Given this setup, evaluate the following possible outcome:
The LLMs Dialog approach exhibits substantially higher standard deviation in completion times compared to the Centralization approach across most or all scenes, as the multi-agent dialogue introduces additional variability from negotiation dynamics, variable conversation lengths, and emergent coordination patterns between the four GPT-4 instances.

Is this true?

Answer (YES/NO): YES